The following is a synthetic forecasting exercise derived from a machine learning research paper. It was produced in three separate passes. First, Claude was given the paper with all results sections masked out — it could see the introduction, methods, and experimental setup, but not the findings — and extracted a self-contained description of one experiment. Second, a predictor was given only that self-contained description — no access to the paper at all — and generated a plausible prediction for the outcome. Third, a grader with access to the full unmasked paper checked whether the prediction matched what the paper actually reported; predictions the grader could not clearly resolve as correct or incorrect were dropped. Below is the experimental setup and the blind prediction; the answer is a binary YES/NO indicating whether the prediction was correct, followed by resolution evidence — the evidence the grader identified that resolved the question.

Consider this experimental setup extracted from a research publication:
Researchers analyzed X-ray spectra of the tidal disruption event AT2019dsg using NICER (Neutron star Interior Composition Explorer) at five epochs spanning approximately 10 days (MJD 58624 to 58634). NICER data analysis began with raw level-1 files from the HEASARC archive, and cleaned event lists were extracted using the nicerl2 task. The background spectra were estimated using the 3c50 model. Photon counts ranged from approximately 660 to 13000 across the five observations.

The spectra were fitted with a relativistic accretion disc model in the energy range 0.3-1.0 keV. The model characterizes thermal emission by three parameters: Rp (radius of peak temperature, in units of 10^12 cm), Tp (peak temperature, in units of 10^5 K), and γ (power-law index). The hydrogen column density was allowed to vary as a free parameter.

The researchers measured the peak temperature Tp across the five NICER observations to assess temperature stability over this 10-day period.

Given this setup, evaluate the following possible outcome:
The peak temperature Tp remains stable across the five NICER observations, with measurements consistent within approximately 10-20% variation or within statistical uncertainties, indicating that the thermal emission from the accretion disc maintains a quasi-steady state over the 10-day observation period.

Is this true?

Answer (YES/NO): YES